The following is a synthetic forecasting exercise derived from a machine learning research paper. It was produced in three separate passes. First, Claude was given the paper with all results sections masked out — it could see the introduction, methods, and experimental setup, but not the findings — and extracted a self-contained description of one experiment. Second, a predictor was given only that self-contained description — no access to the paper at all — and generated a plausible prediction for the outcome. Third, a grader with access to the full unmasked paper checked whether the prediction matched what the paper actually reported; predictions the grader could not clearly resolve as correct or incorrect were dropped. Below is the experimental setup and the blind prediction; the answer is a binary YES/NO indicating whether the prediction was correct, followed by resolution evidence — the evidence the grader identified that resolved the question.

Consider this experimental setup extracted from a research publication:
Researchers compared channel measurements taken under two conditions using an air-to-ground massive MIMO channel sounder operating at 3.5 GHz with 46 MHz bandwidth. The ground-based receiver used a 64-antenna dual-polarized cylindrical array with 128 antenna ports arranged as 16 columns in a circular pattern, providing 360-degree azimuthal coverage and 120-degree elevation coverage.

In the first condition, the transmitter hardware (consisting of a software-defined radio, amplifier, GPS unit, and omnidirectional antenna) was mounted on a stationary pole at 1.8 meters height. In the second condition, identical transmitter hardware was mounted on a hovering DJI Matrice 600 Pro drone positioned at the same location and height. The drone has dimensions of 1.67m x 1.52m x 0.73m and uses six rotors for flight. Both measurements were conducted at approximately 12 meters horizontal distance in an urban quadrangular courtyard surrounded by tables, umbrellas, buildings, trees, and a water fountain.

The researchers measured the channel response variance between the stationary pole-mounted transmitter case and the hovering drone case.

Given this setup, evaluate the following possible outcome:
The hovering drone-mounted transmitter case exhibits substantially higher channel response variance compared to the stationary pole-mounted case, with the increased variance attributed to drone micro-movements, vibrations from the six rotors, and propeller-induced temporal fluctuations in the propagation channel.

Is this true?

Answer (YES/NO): YES